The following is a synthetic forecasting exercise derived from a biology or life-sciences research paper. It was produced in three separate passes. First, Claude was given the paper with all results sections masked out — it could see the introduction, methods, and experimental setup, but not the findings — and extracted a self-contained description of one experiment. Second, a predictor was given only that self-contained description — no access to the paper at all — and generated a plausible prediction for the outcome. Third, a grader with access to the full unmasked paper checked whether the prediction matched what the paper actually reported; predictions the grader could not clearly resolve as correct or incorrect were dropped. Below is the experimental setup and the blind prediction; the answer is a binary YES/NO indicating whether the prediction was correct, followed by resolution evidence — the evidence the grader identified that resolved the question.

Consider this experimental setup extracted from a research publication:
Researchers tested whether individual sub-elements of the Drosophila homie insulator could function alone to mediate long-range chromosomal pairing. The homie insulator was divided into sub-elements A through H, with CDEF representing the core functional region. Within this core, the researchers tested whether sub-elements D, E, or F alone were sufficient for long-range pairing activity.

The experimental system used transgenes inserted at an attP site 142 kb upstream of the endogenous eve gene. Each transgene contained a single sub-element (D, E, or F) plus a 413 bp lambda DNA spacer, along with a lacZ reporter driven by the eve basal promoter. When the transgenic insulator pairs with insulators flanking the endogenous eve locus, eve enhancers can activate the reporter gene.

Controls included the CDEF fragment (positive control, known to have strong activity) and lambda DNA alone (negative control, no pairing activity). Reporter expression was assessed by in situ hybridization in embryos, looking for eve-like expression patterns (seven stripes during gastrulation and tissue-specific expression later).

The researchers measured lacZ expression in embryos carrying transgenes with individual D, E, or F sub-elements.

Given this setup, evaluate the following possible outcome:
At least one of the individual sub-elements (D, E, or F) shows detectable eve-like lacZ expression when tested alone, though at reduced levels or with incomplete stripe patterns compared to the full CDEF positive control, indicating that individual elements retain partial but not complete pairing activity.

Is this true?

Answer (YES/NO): NO